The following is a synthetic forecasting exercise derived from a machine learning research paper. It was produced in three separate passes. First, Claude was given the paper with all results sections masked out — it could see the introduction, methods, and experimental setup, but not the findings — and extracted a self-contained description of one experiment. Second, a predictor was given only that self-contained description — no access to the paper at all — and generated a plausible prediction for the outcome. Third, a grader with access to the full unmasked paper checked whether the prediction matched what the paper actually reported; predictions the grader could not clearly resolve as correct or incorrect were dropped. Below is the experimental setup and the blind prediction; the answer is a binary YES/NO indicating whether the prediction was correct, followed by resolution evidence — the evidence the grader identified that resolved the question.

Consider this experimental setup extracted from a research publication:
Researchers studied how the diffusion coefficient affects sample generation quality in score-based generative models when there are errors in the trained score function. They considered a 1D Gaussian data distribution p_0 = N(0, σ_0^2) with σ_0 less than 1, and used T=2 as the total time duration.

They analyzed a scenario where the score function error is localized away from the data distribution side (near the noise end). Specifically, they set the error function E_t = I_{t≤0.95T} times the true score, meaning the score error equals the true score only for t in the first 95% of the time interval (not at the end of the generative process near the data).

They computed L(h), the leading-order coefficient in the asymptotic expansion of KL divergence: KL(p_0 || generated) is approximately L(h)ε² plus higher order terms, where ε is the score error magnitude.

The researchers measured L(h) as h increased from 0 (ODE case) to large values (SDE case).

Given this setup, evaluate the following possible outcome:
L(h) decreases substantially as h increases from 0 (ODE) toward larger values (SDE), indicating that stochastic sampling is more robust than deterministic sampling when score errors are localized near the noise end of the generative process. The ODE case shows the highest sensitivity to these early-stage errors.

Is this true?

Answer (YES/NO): YES